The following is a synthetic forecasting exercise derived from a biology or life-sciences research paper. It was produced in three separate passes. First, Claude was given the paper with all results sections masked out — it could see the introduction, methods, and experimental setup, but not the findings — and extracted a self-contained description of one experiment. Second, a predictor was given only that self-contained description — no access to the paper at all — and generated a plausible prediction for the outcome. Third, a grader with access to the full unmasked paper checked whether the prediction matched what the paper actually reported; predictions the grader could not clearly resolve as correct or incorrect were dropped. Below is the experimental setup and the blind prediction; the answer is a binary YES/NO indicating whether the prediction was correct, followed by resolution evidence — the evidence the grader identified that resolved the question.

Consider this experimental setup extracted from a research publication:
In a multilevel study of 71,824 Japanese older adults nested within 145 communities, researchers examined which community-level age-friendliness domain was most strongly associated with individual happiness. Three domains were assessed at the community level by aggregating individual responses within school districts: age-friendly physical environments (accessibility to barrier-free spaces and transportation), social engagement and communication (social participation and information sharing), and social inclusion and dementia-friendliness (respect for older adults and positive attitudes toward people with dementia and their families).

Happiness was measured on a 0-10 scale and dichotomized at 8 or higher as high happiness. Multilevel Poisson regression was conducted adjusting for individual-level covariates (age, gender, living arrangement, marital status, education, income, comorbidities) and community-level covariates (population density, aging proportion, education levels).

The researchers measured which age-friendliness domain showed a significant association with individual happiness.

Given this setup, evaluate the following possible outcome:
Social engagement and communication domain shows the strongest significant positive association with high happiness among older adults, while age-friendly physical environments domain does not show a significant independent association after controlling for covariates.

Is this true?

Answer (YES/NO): NO